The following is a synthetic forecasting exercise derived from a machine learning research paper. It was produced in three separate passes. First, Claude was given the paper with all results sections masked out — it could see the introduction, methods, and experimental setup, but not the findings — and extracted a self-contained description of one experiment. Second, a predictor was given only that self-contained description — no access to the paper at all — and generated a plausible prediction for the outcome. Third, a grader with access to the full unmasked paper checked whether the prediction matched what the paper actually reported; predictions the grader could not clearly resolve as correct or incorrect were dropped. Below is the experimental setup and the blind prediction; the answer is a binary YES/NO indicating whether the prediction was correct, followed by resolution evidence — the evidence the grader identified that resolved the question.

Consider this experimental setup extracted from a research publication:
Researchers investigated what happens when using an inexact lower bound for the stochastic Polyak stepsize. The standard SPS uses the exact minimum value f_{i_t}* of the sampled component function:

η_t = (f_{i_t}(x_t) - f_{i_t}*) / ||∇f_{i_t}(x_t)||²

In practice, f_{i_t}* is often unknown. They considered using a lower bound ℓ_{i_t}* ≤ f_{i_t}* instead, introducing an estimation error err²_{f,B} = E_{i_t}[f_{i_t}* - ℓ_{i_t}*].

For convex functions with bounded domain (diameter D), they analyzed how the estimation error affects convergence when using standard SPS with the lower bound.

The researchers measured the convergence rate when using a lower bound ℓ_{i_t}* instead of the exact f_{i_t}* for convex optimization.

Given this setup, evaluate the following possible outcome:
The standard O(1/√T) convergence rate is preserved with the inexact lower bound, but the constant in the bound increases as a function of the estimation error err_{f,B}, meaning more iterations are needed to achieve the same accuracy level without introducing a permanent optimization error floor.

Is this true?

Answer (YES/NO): YES